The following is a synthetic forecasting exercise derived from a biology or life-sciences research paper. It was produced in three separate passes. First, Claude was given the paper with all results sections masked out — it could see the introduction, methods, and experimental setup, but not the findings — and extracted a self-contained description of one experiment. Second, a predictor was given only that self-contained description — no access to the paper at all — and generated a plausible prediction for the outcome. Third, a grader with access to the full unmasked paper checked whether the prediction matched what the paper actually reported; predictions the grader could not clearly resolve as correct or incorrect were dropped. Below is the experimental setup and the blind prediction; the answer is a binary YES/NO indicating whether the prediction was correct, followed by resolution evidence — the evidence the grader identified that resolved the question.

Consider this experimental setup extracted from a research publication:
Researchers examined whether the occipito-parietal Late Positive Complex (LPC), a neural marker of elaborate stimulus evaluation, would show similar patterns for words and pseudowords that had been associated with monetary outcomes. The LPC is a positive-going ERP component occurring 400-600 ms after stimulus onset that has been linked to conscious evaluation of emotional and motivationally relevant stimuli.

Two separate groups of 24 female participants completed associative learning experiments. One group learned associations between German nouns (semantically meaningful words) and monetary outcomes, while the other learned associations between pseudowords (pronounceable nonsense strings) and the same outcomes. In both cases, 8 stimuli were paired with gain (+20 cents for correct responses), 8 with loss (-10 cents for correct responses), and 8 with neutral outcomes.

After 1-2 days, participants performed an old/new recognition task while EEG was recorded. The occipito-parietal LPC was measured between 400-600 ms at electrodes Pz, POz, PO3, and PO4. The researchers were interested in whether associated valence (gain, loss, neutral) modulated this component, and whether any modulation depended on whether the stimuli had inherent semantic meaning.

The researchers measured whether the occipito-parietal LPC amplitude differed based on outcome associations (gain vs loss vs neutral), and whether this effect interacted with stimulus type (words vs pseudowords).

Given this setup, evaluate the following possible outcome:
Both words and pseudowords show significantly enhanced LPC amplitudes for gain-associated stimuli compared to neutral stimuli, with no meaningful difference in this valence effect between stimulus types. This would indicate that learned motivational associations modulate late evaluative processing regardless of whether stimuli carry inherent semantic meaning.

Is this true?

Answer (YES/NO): NO